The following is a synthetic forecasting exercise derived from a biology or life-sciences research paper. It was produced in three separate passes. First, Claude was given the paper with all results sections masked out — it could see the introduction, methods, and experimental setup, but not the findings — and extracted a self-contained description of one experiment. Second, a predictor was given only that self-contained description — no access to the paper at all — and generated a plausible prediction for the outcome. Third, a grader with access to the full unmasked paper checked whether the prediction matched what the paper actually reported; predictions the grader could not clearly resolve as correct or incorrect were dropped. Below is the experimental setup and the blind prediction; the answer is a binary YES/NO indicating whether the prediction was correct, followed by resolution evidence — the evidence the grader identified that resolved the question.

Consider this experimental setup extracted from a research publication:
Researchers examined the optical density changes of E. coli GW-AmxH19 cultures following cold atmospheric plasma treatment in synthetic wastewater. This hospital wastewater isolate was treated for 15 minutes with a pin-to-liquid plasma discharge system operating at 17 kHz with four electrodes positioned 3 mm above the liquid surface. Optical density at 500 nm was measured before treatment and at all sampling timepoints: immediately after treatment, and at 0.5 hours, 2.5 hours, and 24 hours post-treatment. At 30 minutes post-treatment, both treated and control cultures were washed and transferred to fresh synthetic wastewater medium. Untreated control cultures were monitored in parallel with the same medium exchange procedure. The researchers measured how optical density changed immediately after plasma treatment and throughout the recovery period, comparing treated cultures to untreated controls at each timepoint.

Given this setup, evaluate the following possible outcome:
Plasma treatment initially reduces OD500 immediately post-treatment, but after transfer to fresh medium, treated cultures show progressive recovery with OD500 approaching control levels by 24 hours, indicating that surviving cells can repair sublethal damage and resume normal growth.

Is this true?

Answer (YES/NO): NO